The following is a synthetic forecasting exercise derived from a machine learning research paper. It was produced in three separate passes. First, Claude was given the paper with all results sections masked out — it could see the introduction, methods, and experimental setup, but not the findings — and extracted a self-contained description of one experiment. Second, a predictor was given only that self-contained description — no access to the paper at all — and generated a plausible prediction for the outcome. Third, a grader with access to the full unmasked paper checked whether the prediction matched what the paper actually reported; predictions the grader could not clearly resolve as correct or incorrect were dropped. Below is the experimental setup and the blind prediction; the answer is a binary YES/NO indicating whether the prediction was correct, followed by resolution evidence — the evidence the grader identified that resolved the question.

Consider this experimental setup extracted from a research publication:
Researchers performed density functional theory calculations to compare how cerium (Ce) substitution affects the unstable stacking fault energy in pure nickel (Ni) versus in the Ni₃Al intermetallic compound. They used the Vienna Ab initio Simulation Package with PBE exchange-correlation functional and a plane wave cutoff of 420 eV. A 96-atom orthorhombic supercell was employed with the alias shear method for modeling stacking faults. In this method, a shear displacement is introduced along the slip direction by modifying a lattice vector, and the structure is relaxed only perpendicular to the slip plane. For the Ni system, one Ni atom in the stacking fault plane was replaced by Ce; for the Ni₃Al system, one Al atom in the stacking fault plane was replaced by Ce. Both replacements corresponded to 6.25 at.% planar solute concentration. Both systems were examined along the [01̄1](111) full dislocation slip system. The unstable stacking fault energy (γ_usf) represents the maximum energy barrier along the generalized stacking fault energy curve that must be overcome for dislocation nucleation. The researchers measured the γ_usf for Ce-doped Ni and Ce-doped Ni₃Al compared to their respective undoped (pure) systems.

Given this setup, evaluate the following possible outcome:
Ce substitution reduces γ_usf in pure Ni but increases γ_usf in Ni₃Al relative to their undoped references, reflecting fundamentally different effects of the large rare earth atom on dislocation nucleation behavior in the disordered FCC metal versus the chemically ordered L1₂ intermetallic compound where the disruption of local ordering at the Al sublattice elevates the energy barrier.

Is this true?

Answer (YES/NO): NO